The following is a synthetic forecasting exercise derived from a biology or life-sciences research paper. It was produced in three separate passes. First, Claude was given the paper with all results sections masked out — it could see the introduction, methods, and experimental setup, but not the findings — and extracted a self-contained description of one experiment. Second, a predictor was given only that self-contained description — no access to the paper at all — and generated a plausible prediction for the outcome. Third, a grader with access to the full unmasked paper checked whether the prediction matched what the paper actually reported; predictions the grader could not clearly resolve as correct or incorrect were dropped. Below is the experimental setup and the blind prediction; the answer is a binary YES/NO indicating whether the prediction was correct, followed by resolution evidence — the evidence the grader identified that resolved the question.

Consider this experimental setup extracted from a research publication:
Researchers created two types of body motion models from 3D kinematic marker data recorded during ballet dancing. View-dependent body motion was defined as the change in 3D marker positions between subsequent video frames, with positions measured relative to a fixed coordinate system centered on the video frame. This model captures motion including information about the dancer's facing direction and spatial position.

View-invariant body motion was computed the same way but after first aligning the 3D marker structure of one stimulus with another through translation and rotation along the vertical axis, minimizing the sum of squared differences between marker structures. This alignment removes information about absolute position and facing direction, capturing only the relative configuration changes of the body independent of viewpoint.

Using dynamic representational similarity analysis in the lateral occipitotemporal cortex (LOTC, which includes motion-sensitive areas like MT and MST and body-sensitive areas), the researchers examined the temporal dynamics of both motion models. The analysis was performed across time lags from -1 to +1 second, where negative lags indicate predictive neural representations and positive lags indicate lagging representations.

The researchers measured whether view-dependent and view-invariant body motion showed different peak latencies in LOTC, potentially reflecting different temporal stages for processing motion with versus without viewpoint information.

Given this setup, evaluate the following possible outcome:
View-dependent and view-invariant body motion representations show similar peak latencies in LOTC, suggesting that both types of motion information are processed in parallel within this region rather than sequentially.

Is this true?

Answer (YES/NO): NO